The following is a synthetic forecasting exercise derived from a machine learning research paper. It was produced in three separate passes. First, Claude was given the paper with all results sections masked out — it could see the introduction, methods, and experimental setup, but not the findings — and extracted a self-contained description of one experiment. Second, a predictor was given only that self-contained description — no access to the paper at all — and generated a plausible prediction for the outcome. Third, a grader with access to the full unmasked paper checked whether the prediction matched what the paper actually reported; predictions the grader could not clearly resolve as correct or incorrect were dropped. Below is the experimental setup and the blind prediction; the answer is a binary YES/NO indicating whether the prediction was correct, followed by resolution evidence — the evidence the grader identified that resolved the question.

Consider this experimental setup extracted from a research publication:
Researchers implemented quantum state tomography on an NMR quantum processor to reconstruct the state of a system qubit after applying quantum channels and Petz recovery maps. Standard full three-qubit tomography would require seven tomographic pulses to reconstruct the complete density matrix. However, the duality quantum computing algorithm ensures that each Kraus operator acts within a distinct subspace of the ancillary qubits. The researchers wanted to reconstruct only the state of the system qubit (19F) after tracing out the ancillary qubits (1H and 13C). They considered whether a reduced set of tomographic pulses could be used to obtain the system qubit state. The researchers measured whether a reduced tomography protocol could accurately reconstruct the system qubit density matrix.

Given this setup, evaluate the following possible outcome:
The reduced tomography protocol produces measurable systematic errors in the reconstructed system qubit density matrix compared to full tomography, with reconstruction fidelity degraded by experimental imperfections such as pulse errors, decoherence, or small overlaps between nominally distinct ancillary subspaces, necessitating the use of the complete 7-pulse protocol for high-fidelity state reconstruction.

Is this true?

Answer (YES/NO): NO